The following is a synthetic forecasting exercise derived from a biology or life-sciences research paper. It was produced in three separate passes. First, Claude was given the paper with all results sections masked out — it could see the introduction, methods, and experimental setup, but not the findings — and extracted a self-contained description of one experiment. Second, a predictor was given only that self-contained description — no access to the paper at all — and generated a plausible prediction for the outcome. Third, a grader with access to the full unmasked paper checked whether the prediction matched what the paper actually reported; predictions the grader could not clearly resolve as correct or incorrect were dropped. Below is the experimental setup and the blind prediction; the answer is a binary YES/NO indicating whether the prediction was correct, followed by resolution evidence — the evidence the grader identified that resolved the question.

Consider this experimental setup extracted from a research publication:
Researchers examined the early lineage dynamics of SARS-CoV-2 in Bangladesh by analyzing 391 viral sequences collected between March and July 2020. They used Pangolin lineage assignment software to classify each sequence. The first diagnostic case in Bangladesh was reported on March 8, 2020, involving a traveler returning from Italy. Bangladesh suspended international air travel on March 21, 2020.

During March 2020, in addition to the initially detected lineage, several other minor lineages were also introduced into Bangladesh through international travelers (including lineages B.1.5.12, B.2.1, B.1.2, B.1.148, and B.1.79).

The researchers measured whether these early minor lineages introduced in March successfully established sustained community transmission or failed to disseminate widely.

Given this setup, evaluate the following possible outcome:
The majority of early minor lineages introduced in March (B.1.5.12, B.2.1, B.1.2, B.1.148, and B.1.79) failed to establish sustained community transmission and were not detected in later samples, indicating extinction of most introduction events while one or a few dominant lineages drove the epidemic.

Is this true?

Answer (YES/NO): YES